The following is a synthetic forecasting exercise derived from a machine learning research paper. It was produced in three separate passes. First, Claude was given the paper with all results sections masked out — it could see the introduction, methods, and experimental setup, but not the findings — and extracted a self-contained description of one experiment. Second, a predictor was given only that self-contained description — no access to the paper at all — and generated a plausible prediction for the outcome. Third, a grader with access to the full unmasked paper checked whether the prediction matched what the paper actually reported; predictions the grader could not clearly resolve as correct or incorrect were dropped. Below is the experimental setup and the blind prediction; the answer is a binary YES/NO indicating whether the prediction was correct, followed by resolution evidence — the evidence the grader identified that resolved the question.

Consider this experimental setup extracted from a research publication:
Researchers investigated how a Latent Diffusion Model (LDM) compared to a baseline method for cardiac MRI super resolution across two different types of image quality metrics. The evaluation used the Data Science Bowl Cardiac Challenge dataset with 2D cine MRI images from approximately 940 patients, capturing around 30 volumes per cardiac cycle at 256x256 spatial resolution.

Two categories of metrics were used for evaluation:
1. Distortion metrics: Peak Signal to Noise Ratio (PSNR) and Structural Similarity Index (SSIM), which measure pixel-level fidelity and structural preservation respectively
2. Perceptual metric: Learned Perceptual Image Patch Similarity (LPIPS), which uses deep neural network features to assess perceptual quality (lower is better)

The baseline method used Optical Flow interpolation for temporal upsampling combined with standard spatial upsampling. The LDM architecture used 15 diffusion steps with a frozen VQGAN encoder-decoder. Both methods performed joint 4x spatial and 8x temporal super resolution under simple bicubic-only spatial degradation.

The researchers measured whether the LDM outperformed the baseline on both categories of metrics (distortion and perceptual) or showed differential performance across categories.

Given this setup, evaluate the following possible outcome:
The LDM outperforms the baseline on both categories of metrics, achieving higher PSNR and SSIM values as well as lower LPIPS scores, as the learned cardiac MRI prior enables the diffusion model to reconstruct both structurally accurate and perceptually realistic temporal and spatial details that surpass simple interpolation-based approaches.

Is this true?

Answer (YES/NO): NO